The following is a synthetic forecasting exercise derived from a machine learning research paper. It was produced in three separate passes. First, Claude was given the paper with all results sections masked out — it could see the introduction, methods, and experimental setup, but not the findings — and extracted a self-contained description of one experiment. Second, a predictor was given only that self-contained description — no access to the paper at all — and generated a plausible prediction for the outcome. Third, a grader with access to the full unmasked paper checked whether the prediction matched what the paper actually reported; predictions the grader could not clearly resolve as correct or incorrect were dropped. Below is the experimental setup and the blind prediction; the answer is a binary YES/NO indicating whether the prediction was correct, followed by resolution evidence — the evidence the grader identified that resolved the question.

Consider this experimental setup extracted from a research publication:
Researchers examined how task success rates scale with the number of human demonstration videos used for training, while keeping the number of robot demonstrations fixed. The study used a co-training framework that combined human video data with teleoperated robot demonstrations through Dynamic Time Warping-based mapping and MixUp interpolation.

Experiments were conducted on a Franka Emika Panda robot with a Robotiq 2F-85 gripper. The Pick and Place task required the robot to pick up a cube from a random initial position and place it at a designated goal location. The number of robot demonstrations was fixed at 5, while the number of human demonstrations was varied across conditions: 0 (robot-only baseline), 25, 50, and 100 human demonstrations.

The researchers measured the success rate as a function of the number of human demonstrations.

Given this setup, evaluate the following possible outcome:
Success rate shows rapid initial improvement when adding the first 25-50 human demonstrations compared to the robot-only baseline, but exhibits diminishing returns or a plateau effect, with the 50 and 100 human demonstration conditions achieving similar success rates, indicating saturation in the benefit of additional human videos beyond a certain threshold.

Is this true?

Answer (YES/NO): YES